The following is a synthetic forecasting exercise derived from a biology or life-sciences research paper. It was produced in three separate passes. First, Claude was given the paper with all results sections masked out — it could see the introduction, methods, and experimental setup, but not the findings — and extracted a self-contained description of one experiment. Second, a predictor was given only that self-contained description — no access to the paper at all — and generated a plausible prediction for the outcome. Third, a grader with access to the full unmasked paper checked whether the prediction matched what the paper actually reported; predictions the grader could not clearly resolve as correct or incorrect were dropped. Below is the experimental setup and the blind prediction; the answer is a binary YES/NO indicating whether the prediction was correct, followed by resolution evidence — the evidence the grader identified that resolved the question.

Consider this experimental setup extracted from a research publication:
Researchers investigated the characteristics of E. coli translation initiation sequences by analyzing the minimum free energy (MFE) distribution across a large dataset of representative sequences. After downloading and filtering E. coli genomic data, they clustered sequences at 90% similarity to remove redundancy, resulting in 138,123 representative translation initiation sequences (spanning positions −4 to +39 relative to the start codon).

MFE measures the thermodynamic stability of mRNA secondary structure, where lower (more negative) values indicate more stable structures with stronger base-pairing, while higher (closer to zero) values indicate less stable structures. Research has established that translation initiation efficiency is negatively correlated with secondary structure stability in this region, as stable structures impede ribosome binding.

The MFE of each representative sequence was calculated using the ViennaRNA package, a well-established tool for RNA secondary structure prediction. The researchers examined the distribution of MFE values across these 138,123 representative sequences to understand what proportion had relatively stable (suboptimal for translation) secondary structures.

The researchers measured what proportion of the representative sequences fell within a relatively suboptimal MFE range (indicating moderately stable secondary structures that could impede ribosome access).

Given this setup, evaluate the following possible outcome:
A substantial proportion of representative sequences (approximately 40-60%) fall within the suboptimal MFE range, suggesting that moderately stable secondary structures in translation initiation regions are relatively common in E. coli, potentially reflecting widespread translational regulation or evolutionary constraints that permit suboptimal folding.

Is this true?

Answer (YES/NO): NO